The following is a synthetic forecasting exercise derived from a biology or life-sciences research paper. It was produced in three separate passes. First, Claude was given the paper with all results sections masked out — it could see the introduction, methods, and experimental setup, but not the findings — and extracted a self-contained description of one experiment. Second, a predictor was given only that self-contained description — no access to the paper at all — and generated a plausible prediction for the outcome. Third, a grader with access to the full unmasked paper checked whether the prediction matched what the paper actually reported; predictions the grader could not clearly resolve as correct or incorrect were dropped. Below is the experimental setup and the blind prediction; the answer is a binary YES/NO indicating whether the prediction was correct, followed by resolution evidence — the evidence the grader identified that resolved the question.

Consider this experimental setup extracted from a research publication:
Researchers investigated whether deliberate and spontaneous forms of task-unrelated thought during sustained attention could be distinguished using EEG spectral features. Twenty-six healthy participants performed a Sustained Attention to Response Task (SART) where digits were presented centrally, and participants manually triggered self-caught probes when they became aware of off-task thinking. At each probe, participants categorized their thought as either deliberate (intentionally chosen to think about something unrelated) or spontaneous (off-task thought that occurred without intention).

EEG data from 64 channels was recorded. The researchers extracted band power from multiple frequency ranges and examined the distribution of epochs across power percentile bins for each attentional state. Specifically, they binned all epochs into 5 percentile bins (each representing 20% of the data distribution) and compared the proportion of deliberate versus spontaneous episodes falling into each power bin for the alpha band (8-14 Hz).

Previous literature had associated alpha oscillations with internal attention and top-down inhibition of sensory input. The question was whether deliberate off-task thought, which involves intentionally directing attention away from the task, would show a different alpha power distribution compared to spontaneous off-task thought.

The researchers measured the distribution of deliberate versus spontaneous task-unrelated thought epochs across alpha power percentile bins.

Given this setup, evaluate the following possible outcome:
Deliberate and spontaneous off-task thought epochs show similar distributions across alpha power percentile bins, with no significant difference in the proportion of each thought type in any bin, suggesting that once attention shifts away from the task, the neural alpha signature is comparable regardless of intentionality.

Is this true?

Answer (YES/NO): NO